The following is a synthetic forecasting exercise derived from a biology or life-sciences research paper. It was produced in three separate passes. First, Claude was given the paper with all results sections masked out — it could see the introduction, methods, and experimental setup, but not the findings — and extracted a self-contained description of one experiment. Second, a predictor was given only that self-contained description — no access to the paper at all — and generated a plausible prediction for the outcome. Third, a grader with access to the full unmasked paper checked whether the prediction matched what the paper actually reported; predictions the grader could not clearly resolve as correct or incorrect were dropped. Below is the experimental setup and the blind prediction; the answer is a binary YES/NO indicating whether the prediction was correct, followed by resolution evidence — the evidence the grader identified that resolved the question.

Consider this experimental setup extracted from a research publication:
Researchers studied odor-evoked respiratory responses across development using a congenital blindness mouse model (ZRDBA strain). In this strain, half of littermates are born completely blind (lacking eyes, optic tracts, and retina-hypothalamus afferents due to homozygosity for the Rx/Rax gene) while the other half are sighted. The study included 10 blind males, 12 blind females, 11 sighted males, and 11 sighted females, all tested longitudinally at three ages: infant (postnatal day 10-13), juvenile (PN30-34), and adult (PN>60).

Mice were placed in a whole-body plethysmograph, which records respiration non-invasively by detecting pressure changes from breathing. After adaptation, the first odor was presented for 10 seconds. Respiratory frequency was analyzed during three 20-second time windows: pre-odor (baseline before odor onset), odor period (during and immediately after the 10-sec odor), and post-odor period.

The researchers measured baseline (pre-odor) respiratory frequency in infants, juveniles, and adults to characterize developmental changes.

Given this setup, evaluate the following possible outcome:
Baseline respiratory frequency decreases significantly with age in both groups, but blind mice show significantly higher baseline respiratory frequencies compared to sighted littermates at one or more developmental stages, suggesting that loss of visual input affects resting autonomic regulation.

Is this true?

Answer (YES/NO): NO